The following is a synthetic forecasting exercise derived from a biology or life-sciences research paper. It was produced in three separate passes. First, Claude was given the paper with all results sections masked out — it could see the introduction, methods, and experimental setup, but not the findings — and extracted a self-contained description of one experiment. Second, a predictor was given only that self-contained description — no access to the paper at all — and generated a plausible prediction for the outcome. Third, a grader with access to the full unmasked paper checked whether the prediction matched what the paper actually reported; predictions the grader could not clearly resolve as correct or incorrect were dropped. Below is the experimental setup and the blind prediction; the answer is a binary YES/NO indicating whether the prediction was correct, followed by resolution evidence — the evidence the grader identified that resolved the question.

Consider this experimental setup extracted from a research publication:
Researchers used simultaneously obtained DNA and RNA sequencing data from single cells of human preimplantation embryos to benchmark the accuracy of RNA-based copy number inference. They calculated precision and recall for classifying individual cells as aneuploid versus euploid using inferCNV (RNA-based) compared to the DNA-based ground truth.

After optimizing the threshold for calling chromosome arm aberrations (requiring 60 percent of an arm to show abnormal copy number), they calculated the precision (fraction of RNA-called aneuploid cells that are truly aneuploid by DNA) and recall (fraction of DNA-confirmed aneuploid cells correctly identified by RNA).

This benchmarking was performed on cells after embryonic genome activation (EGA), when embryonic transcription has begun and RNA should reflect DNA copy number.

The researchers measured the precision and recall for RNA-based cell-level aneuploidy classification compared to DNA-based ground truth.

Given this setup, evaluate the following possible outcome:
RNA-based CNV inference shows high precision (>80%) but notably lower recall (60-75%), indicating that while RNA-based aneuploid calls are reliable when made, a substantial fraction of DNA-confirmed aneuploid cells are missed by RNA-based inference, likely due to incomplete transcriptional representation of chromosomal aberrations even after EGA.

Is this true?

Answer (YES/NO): NO